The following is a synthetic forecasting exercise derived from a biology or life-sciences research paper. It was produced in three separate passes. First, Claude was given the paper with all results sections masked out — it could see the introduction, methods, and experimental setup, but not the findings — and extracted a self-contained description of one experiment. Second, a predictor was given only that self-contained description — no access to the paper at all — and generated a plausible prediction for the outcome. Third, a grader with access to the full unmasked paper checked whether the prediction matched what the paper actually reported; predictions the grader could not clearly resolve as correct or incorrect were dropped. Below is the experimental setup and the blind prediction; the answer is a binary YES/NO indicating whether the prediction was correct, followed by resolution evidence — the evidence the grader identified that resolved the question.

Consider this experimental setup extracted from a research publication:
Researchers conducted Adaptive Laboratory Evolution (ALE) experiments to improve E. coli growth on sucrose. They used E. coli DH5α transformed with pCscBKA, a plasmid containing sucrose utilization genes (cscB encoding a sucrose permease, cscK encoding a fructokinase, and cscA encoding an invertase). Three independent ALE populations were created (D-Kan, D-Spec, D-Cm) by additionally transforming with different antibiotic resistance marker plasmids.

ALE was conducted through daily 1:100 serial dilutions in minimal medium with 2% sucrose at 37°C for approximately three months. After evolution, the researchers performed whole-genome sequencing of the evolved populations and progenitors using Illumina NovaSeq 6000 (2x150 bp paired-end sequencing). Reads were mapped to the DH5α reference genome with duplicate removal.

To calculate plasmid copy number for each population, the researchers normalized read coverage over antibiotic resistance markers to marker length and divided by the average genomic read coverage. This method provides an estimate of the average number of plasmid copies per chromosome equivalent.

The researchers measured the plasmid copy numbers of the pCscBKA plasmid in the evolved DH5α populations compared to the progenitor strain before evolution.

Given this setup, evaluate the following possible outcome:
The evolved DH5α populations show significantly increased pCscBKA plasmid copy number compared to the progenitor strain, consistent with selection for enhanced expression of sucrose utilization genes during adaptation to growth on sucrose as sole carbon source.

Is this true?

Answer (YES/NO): NO